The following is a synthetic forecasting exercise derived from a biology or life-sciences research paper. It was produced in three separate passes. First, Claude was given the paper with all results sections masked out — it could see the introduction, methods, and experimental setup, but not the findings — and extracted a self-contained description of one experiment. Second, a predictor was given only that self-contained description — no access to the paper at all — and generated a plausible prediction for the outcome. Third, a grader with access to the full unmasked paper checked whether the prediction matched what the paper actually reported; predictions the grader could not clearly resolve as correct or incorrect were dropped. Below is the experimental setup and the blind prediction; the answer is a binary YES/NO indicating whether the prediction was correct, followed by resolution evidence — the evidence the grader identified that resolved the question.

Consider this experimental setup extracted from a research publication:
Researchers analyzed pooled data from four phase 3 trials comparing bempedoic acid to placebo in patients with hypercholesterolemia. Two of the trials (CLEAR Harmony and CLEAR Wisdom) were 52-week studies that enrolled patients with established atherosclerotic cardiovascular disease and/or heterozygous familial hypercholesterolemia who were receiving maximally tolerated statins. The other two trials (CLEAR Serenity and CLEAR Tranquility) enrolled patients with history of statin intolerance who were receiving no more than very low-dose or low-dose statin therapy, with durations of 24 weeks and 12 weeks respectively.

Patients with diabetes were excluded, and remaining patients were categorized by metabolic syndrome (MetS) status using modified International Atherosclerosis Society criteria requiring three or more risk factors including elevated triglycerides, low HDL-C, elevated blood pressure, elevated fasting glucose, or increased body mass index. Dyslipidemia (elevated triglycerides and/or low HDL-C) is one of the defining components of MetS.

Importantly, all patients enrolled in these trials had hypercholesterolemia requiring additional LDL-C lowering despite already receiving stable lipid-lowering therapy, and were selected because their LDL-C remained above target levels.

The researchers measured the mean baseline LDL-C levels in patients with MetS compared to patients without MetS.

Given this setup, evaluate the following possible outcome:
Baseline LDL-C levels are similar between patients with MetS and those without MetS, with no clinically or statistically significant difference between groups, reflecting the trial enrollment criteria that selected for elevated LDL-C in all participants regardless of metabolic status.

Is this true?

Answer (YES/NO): YES